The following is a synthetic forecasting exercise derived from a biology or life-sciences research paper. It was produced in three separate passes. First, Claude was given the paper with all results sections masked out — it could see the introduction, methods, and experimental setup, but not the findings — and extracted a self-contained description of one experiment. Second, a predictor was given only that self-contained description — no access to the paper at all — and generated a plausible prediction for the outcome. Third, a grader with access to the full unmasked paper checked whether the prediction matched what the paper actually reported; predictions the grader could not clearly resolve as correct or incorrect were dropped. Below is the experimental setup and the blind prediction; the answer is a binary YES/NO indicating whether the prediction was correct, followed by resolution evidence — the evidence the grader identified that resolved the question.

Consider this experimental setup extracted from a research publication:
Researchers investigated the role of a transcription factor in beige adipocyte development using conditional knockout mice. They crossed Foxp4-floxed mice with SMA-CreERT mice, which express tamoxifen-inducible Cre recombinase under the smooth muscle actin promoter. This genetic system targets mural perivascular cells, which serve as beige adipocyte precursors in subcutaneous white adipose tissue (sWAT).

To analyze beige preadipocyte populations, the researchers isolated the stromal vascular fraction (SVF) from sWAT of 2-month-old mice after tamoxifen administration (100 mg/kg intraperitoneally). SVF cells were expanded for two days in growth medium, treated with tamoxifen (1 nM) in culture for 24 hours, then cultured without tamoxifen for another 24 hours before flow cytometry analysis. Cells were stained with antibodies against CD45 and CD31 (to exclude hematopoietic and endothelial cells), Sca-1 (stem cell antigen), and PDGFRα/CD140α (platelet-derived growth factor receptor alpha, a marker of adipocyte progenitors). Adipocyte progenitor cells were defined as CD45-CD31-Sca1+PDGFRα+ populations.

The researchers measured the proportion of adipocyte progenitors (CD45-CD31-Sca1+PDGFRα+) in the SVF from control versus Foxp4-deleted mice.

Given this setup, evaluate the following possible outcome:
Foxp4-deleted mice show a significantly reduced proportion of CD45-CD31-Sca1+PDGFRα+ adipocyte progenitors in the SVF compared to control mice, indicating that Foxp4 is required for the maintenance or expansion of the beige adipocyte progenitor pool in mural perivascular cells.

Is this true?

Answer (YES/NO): YES